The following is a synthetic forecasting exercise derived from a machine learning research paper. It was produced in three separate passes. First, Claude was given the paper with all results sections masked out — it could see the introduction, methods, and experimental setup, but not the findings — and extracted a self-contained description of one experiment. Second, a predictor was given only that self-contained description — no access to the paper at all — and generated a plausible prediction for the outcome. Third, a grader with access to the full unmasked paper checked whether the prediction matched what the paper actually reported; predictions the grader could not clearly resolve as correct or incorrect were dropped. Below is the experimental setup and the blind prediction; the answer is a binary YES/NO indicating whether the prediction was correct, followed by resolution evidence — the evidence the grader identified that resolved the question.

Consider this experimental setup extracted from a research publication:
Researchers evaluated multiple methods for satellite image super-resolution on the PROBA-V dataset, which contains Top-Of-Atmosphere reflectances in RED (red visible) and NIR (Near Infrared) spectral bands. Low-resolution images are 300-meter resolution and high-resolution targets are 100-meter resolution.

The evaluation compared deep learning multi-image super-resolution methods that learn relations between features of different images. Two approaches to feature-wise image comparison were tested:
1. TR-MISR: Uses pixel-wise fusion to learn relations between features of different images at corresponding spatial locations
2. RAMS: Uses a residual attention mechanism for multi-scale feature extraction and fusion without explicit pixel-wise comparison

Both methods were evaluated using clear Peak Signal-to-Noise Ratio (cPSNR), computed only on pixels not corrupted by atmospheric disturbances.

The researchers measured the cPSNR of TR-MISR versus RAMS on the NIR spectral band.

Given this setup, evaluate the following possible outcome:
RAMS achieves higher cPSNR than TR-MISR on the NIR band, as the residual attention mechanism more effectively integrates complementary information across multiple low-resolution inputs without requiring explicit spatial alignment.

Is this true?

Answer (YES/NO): NO